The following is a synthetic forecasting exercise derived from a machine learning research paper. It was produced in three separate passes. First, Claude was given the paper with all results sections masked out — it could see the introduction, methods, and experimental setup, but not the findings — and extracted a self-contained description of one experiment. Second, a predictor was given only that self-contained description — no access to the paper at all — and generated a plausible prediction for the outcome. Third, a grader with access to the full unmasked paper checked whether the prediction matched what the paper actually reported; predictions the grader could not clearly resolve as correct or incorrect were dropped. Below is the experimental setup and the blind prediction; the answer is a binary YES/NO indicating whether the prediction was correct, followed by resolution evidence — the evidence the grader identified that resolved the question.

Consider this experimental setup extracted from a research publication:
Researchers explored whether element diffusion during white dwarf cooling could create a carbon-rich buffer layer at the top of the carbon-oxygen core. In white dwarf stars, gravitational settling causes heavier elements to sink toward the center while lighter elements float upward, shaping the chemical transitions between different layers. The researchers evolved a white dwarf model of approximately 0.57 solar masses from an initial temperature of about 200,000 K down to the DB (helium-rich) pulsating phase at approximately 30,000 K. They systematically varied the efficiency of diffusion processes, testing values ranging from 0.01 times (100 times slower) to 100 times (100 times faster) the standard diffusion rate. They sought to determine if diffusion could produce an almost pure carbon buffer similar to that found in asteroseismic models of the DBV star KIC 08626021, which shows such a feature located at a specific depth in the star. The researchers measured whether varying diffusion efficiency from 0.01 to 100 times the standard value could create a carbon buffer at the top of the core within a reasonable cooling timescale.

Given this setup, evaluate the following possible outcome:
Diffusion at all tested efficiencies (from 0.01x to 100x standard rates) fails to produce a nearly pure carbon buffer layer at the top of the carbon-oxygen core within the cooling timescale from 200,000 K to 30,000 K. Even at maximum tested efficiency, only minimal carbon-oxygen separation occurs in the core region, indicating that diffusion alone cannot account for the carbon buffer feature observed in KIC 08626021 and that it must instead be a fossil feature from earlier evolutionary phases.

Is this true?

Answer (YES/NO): YES